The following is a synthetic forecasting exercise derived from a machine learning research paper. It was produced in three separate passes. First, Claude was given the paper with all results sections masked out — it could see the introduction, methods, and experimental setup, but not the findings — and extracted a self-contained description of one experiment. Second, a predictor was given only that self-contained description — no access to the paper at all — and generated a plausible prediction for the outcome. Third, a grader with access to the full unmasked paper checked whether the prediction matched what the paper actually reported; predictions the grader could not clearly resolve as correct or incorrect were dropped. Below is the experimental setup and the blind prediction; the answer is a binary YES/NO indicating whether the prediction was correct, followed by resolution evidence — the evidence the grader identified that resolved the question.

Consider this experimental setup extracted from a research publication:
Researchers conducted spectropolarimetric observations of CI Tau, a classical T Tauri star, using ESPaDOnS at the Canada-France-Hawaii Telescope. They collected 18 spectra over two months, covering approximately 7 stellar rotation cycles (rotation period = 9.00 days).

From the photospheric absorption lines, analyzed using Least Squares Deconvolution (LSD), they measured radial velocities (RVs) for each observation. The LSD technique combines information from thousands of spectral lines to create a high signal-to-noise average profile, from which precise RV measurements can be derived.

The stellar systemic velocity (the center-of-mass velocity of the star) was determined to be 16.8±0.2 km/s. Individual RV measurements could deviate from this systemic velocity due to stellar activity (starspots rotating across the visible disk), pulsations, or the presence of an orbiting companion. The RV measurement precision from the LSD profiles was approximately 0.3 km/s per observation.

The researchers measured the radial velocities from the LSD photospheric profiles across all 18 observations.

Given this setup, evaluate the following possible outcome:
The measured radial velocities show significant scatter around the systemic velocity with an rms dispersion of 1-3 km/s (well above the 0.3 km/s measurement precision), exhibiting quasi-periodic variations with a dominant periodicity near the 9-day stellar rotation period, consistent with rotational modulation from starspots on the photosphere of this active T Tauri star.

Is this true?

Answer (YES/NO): YES